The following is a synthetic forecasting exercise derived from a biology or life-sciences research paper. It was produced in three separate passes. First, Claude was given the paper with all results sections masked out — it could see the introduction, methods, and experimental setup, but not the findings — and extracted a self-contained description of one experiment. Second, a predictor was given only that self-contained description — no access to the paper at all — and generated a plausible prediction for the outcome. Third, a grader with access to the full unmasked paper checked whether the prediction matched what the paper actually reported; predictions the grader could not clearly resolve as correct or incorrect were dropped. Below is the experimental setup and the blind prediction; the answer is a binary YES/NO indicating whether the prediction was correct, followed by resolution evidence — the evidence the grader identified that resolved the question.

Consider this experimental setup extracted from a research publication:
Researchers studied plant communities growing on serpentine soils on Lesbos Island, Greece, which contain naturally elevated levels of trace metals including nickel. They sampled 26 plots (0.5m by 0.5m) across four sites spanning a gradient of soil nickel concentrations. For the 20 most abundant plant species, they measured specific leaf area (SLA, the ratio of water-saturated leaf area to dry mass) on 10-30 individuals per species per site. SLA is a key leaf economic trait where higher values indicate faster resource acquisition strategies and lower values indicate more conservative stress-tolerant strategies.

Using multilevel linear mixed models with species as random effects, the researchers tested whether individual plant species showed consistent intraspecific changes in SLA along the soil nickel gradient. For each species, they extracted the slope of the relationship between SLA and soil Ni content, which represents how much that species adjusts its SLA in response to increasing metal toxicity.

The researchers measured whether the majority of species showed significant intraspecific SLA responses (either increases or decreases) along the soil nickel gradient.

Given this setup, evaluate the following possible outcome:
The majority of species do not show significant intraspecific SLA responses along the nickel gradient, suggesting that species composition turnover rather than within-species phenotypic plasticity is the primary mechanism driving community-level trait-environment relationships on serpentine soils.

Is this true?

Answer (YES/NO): YES